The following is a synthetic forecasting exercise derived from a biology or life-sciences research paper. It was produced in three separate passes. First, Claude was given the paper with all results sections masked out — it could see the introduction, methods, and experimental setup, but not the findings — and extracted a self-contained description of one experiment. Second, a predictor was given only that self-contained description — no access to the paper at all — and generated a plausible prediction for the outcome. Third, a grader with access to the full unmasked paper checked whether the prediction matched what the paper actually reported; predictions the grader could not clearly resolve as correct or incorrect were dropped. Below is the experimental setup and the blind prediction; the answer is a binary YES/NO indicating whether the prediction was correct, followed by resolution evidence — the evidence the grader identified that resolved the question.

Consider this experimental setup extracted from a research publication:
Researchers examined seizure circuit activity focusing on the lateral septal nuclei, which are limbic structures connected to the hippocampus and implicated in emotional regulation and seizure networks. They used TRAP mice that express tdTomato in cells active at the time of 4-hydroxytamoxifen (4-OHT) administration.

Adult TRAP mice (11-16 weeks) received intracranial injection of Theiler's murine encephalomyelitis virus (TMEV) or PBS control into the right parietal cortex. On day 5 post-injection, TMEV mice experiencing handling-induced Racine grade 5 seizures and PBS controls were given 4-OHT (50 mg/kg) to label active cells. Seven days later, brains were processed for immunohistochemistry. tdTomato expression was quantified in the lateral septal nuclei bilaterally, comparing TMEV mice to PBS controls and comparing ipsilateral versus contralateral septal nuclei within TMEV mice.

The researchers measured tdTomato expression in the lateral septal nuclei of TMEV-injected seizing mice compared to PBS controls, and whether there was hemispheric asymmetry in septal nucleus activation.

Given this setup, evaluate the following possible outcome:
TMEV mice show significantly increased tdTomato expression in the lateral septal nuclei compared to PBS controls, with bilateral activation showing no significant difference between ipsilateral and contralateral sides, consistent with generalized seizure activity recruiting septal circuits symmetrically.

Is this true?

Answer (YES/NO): YES